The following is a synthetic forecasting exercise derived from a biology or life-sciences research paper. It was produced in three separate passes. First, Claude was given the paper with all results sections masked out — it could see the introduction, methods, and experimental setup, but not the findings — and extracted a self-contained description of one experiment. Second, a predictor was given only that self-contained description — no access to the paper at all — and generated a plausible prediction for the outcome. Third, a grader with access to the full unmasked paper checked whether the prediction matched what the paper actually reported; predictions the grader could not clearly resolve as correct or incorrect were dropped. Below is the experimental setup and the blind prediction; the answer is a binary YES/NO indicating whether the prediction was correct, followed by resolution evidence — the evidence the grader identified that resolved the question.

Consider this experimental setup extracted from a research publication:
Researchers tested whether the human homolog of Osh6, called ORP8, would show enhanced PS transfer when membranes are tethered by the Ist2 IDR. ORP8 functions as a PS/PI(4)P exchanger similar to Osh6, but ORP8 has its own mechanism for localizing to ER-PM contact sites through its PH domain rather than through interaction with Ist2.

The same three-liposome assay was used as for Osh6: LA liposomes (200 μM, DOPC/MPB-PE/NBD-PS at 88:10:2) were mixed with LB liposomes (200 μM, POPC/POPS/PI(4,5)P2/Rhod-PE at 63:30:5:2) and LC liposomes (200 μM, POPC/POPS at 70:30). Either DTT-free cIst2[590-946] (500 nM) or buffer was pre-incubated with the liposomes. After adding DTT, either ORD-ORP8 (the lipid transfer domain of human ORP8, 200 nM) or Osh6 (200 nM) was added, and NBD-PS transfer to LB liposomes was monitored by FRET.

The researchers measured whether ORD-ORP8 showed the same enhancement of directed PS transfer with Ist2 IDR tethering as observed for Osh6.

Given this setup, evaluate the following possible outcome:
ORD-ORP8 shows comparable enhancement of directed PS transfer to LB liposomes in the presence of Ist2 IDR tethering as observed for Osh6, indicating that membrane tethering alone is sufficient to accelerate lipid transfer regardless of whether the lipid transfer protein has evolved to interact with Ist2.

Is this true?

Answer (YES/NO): NO